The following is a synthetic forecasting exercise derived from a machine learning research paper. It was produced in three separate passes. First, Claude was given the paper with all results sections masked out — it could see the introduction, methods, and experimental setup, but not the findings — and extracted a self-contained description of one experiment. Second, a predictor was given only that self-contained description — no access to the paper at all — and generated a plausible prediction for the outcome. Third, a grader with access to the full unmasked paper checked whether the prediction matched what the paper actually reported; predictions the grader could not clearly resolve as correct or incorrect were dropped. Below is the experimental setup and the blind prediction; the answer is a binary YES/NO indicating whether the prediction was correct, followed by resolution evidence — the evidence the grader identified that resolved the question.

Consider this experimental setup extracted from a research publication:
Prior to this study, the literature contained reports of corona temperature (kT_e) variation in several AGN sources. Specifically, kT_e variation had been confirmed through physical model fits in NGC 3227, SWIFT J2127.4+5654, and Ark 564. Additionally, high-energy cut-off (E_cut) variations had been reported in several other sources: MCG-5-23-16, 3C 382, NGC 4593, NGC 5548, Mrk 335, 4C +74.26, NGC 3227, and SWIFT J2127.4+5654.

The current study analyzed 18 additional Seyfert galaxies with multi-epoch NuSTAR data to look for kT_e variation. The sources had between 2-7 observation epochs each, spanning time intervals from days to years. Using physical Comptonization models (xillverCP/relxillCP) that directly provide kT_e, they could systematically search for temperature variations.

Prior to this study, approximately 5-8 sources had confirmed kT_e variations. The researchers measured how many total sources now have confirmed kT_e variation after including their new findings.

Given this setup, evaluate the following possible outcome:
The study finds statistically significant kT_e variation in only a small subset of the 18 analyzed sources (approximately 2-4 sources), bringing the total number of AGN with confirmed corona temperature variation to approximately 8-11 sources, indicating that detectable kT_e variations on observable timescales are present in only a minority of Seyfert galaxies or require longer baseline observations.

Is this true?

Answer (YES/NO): NO